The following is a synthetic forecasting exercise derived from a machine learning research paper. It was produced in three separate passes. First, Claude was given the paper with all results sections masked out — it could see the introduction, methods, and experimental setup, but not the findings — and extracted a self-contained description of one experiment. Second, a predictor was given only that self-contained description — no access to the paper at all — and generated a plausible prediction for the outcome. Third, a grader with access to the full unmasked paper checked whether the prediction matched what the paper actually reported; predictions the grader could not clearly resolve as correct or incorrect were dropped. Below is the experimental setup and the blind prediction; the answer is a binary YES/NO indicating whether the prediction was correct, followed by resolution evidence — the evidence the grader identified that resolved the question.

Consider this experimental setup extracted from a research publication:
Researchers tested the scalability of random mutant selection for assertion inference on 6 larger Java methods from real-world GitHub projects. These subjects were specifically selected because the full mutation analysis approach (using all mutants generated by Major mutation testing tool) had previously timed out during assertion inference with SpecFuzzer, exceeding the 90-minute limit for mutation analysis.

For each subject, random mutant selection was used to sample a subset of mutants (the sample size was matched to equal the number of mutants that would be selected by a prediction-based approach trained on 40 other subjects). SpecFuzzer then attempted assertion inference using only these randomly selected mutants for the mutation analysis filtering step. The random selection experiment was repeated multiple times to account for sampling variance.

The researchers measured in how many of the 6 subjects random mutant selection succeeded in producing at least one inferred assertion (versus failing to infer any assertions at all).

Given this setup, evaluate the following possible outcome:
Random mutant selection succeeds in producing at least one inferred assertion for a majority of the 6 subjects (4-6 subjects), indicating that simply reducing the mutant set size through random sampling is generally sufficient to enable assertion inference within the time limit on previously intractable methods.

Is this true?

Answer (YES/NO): NO